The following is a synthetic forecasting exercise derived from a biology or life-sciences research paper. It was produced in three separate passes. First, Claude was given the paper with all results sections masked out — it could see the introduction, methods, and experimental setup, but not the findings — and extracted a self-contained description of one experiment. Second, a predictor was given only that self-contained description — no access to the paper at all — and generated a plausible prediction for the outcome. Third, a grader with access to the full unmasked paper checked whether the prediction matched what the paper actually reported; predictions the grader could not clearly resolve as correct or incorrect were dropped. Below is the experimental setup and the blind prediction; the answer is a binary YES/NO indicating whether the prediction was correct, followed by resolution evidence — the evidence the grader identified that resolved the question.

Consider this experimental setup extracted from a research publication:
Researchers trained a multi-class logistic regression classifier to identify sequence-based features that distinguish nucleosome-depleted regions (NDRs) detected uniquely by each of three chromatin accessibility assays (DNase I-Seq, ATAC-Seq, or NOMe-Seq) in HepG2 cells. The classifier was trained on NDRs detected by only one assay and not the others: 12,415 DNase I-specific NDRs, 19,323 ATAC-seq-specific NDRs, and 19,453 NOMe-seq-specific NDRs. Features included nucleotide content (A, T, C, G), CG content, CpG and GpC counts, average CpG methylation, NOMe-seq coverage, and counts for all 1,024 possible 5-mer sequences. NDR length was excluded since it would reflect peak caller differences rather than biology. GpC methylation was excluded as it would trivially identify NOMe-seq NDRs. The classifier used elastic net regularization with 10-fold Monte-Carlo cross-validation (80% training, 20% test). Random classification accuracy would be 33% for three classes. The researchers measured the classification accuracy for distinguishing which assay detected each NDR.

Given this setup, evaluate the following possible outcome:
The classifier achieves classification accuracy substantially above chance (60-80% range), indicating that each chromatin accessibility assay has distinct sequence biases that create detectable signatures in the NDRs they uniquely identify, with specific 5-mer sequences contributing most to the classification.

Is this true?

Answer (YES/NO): NO